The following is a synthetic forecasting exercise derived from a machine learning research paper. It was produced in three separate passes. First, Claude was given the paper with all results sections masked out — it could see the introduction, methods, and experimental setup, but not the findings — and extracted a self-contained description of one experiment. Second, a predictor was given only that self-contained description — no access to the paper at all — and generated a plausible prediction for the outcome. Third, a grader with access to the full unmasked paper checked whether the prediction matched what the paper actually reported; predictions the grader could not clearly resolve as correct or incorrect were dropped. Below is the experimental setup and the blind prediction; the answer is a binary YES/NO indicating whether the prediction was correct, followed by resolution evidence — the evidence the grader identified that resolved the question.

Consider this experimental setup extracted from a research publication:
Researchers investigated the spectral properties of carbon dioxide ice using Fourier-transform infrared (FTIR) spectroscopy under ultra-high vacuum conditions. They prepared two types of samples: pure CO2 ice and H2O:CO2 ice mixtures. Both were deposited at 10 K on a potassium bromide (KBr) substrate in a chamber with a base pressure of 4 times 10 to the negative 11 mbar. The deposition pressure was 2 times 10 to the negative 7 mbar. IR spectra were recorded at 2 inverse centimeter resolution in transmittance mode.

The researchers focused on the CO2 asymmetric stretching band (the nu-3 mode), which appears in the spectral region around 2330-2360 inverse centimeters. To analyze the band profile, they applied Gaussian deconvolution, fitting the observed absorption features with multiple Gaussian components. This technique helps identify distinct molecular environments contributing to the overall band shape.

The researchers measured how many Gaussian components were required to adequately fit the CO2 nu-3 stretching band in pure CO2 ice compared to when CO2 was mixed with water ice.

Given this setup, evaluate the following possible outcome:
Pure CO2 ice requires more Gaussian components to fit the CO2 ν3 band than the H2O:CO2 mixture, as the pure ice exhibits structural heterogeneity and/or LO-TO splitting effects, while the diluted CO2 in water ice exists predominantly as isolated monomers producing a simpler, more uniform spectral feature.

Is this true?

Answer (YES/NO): NO